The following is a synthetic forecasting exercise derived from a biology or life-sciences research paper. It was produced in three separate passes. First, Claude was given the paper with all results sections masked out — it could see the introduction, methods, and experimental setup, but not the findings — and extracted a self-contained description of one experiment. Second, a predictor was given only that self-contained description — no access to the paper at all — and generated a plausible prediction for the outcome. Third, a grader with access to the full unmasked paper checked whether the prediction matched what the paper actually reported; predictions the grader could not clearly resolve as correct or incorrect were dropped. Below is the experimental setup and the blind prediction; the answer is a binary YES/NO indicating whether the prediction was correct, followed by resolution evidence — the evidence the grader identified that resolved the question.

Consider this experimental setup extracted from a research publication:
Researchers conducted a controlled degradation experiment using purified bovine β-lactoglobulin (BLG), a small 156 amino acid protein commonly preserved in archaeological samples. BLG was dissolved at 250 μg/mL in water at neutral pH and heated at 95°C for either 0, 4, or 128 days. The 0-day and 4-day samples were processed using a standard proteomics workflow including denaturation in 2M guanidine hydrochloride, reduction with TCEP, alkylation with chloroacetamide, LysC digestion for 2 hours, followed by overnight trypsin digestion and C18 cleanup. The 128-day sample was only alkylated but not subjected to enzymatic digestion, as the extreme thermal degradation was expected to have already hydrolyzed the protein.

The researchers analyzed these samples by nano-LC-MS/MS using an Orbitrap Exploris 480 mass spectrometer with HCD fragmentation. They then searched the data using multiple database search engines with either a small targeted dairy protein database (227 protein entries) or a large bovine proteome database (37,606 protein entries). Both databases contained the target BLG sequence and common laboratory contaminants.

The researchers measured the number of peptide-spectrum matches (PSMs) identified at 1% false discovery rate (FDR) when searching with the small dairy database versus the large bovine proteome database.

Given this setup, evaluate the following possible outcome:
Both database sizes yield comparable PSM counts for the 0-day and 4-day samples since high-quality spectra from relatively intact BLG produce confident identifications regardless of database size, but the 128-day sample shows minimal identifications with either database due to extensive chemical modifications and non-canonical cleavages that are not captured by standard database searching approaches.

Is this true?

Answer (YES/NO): NO